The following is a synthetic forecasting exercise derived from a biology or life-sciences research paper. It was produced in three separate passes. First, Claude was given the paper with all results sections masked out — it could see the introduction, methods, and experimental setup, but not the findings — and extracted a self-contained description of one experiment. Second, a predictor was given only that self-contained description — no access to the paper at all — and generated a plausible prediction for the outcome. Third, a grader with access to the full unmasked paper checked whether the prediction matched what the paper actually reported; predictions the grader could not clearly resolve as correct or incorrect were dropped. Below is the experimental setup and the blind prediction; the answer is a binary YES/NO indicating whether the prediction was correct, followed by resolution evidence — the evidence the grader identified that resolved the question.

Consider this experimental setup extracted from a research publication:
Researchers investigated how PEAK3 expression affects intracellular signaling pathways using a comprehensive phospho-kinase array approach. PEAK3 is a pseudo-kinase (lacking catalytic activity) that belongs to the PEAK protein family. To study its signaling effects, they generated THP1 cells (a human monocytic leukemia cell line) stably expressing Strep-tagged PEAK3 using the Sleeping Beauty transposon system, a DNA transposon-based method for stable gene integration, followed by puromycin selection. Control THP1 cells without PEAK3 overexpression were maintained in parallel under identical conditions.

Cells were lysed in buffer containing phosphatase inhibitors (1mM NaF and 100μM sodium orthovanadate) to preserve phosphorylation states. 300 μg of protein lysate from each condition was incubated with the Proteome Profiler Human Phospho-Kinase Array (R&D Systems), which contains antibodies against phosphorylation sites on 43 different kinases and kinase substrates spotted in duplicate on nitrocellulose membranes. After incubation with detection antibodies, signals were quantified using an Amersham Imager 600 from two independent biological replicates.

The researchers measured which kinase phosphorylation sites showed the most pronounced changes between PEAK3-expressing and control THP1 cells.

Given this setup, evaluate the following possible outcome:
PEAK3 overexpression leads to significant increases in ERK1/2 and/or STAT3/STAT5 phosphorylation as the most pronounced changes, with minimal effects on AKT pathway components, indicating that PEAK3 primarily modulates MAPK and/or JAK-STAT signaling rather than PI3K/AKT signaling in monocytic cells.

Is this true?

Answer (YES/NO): NO